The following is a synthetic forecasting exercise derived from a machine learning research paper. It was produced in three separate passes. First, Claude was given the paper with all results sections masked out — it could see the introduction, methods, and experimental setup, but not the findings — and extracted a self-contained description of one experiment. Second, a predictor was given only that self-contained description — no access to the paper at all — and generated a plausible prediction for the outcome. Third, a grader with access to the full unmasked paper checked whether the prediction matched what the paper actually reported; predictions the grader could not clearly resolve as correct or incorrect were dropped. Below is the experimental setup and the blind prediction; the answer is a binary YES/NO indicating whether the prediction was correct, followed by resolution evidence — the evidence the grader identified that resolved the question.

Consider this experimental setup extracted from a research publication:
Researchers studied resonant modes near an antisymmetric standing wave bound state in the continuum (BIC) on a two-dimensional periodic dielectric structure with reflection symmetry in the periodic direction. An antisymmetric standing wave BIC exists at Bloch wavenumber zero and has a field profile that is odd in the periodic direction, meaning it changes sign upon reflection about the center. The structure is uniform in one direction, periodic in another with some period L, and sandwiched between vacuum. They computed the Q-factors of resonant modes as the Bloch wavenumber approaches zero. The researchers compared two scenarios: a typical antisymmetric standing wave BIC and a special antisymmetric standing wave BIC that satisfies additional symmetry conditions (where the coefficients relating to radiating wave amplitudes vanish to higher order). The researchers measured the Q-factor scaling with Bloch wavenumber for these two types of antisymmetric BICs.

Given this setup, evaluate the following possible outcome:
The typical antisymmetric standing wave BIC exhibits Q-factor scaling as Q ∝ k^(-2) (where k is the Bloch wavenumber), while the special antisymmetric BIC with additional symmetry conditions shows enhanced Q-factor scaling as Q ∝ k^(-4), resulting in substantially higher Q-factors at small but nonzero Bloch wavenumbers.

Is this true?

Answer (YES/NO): NO